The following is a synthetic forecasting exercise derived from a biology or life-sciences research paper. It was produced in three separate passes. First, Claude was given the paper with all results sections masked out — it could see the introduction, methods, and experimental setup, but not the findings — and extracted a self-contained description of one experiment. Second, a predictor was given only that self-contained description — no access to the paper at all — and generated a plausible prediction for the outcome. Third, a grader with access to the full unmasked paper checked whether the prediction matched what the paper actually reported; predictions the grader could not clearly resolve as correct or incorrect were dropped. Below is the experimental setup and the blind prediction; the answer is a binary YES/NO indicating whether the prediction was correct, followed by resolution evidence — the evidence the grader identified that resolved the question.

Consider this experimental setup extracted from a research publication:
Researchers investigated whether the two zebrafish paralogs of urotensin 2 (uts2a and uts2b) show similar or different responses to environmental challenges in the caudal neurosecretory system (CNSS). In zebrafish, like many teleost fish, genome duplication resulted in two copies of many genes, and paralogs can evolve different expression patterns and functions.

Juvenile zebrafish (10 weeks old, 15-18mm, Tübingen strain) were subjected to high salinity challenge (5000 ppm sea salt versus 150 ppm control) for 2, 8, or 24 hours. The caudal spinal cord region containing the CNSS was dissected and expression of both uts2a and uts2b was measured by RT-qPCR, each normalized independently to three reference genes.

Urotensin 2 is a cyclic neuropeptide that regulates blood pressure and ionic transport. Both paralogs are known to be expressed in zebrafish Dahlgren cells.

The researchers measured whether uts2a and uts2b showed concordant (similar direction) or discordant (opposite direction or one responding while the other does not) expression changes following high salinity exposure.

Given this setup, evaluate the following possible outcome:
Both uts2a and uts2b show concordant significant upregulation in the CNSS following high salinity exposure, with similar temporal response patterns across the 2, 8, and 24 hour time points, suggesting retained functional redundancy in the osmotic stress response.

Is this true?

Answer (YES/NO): NO